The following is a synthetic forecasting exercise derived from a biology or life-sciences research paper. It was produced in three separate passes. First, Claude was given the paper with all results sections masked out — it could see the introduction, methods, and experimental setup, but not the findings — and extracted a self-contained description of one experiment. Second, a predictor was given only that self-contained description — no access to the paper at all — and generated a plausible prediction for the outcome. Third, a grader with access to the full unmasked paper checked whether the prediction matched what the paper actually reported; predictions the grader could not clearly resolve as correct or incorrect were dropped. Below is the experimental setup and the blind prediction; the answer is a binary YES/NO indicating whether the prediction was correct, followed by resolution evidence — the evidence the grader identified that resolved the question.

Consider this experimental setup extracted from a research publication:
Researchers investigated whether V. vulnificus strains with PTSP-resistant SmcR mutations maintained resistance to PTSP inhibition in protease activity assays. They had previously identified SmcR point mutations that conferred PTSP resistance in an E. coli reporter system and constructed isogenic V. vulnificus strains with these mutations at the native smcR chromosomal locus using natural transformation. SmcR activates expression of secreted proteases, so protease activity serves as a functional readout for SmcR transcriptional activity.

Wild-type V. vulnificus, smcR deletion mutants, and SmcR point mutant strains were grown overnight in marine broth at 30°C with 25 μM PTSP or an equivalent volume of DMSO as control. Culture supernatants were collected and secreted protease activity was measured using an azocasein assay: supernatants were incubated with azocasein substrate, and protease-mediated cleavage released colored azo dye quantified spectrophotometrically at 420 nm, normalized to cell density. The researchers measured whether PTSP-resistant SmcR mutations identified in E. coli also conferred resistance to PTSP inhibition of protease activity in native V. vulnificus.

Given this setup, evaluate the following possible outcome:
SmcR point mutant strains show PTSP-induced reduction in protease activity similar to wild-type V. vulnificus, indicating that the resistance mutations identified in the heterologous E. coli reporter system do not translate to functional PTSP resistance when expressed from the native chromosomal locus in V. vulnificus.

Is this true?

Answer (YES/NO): NO